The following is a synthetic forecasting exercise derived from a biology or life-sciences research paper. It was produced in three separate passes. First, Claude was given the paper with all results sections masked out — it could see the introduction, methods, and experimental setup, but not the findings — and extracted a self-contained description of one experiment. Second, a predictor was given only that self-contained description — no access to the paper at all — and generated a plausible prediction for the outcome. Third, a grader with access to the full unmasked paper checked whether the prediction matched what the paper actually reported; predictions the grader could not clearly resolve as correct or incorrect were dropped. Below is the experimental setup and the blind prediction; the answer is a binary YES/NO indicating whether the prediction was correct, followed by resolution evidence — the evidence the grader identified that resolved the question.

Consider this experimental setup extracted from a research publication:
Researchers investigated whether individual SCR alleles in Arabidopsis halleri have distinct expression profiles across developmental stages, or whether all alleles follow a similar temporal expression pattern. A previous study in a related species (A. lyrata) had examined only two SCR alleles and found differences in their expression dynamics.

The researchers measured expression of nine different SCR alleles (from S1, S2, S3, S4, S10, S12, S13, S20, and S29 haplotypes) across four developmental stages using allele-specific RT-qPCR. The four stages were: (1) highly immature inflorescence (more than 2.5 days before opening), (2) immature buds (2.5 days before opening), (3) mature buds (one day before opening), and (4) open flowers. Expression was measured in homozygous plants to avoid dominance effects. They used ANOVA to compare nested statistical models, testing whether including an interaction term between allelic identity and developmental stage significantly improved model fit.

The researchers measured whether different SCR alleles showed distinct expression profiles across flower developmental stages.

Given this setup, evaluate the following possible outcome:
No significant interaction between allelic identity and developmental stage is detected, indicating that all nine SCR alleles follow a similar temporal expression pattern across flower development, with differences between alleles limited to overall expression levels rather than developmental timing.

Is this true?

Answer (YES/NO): NO